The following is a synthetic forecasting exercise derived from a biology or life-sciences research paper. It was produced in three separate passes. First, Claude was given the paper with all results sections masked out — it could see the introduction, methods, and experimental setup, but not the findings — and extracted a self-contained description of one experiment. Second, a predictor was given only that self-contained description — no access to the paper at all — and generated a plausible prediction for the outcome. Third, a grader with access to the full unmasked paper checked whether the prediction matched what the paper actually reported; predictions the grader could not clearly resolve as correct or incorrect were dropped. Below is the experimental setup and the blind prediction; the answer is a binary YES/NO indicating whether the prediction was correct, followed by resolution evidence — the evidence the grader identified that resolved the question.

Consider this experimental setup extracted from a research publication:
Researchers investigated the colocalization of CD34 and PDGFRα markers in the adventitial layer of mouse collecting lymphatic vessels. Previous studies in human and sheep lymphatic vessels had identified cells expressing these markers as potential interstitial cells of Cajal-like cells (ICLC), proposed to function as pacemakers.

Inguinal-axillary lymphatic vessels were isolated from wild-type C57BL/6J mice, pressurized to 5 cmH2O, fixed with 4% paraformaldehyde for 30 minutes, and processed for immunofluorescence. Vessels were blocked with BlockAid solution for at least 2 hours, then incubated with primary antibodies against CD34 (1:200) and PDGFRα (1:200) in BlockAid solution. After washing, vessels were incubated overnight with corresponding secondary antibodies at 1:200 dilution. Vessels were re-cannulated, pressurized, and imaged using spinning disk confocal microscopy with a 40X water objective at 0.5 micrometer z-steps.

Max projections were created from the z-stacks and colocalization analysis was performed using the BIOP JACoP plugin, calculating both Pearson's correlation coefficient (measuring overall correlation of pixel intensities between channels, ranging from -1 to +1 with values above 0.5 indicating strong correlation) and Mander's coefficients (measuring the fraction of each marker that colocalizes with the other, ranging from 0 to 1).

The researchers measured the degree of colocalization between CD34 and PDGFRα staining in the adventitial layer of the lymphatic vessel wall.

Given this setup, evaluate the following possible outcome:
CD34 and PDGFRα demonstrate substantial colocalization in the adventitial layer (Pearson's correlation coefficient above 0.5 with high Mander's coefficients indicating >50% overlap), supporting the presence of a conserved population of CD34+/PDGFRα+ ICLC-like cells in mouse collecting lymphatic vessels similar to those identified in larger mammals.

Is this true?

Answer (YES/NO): YES